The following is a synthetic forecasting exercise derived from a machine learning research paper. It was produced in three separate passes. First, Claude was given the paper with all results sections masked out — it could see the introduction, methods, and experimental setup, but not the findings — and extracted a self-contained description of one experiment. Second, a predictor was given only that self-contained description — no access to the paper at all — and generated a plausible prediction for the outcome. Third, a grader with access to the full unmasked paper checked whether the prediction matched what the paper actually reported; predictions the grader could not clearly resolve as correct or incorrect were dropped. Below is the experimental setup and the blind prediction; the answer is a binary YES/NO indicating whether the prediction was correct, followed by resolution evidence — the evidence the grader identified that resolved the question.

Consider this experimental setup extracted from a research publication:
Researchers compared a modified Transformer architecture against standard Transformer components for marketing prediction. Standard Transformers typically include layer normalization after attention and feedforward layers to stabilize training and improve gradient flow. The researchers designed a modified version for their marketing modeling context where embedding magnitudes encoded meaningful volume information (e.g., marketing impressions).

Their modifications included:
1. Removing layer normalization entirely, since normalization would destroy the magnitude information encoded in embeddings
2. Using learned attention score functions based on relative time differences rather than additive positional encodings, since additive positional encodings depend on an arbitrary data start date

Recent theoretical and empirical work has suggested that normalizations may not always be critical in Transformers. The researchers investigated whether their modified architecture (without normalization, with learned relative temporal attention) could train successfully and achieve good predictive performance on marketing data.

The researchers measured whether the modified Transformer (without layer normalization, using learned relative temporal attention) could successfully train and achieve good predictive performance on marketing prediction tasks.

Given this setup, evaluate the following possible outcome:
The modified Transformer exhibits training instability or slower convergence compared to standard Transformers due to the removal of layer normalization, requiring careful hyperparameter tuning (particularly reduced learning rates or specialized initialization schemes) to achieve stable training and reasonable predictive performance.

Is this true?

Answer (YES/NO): NO